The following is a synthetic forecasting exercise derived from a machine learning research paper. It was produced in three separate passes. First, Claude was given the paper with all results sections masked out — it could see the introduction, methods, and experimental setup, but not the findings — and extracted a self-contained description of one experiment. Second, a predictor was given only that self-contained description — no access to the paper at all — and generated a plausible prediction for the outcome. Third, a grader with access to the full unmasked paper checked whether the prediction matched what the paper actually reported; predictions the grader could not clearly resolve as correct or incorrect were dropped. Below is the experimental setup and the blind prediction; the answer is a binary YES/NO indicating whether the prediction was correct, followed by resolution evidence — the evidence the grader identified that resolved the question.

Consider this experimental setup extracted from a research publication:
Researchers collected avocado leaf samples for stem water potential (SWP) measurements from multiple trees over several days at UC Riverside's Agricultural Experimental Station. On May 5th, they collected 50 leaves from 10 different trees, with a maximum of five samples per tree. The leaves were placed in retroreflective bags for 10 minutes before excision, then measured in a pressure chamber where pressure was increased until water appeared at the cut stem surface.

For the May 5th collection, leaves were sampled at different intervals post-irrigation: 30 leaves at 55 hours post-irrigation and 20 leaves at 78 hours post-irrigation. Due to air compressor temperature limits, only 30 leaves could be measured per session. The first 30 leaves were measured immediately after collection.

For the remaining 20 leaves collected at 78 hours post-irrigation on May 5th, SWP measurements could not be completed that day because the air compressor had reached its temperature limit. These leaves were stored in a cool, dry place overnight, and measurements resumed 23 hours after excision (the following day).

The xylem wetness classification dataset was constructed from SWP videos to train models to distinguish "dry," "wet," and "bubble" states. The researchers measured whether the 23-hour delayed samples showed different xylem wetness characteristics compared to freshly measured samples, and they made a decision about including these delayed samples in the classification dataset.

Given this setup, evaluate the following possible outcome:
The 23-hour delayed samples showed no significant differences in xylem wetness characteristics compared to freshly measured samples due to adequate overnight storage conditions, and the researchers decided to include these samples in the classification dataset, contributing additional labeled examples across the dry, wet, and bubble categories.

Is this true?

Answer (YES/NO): NO